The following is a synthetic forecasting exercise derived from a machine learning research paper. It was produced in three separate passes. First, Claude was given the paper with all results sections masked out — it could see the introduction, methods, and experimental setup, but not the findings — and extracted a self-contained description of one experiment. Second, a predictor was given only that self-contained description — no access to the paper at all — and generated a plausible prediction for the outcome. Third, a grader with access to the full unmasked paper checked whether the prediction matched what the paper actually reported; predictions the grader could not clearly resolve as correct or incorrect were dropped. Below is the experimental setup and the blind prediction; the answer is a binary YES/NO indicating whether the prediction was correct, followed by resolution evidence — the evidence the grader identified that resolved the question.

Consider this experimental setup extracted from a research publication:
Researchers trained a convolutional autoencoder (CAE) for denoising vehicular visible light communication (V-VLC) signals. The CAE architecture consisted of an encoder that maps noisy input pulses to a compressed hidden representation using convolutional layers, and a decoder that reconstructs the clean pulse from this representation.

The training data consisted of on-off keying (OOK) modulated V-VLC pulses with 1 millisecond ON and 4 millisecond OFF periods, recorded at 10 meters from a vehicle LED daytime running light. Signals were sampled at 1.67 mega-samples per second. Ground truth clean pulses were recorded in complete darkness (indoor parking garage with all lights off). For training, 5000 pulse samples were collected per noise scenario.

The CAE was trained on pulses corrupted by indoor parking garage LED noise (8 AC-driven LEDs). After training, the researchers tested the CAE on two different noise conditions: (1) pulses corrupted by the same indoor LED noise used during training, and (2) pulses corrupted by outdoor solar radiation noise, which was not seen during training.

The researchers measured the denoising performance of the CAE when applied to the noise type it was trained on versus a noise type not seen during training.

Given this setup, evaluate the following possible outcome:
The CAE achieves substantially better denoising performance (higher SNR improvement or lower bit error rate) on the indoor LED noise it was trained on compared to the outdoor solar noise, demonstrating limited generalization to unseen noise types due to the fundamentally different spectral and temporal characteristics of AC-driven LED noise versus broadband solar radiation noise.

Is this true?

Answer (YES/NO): YES